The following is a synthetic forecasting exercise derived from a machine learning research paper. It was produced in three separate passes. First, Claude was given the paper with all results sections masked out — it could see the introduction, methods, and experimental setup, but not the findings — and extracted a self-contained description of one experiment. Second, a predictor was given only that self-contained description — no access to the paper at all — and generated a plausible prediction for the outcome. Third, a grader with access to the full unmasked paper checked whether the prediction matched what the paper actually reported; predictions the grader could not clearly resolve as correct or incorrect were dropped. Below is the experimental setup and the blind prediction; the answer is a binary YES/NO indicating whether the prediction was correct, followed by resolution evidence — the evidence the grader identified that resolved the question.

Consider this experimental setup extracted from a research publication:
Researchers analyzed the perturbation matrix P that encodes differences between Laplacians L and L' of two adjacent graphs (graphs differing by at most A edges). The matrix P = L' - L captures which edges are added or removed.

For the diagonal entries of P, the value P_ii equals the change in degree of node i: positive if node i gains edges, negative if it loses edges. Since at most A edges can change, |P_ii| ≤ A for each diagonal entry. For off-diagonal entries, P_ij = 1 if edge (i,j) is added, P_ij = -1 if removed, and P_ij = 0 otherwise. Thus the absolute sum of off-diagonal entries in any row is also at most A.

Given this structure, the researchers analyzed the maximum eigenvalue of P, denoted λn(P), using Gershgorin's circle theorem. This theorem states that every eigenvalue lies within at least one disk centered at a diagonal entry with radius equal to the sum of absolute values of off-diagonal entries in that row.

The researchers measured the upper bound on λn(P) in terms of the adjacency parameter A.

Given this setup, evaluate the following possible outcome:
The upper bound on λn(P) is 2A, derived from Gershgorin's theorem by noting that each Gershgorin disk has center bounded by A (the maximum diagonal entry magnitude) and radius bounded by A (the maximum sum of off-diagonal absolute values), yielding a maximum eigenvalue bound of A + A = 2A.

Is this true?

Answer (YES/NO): YES